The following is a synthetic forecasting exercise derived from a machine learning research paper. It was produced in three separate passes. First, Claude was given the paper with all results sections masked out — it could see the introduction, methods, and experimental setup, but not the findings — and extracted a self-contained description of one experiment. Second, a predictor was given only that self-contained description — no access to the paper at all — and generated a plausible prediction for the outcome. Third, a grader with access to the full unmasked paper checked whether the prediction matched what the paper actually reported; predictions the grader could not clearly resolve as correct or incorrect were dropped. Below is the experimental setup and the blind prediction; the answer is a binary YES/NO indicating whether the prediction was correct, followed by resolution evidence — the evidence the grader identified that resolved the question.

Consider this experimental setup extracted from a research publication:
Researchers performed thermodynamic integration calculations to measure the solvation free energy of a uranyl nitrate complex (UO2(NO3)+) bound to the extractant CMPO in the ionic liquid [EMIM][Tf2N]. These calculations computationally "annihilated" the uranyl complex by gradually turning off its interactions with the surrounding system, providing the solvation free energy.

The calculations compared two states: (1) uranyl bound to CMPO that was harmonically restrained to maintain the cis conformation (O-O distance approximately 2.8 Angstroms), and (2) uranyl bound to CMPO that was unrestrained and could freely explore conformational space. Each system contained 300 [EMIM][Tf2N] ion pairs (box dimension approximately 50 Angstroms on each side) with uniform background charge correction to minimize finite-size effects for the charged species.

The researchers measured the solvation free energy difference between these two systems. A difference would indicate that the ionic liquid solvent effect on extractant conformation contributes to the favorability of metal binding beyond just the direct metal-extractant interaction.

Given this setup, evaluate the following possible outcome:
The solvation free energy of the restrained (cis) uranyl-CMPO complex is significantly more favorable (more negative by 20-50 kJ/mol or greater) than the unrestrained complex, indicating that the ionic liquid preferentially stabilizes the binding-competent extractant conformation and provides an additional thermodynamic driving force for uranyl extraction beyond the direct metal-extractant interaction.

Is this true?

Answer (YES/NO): YES